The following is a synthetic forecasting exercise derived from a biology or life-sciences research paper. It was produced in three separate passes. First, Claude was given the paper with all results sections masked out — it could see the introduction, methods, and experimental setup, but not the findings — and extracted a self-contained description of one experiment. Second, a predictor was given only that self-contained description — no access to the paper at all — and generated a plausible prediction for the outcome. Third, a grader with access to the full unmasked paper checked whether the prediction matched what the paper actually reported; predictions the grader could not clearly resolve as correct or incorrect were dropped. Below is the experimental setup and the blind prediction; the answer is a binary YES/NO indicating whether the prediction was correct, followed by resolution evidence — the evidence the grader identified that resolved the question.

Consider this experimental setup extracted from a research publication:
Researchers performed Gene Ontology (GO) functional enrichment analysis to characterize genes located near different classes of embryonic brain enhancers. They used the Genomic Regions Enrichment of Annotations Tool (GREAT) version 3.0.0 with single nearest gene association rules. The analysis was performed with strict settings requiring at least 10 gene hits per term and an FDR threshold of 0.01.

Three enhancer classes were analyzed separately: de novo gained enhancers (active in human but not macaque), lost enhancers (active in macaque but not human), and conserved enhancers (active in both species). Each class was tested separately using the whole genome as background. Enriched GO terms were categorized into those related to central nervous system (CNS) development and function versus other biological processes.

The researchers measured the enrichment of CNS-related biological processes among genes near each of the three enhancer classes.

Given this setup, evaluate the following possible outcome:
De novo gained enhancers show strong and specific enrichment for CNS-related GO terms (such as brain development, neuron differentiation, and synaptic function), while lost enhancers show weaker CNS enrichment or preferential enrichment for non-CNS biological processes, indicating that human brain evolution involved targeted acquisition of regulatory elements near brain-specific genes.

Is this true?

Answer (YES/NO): YES